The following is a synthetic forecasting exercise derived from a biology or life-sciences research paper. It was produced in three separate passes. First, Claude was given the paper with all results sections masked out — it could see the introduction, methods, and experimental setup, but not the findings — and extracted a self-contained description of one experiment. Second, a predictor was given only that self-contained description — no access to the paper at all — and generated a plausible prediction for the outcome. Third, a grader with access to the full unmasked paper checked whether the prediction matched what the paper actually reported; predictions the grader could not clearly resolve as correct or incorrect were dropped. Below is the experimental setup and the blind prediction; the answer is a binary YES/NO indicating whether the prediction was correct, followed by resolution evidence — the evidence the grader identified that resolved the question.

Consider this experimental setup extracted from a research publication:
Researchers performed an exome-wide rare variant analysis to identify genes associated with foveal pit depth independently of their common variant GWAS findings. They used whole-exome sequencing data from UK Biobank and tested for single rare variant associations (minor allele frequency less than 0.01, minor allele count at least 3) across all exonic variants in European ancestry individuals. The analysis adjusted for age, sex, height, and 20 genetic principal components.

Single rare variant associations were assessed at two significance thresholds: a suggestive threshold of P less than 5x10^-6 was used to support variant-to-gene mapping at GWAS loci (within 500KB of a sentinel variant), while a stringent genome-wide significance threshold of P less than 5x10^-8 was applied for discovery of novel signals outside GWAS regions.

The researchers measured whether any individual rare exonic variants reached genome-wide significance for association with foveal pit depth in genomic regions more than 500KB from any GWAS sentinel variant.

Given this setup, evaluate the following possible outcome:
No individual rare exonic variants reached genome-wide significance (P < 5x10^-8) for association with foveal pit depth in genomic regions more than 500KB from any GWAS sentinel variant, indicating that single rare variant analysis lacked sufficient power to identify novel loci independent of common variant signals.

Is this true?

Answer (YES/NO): NO